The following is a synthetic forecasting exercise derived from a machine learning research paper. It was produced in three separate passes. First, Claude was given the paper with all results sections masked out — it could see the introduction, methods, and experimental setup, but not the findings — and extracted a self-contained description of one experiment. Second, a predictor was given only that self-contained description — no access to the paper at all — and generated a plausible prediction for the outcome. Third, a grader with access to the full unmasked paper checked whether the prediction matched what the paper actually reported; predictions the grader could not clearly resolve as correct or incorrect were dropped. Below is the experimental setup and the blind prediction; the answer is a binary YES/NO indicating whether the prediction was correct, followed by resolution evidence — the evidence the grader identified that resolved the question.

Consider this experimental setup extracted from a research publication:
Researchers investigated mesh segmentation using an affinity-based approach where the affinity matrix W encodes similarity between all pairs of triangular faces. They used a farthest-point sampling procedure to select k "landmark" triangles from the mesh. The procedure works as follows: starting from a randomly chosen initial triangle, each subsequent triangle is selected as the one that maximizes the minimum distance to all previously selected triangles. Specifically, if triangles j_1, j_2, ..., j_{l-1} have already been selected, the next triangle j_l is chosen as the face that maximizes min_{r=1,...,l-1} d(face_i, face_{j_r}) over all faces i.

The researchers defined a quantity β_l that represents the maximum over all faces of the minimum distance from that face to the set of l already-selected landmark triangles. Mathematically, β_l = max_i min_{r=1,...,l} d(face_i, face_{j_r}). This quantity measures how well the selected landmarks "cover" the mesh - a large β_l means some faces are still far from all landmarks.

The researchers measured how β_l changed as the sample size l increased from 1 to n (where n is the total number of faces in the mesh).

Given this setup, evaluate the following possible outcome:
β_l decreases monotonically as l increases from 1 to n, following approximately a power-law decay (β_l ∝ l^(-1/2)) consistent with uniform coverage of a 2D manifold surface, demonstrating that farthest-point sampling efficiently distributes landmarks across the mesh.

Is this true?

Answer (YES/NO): NO